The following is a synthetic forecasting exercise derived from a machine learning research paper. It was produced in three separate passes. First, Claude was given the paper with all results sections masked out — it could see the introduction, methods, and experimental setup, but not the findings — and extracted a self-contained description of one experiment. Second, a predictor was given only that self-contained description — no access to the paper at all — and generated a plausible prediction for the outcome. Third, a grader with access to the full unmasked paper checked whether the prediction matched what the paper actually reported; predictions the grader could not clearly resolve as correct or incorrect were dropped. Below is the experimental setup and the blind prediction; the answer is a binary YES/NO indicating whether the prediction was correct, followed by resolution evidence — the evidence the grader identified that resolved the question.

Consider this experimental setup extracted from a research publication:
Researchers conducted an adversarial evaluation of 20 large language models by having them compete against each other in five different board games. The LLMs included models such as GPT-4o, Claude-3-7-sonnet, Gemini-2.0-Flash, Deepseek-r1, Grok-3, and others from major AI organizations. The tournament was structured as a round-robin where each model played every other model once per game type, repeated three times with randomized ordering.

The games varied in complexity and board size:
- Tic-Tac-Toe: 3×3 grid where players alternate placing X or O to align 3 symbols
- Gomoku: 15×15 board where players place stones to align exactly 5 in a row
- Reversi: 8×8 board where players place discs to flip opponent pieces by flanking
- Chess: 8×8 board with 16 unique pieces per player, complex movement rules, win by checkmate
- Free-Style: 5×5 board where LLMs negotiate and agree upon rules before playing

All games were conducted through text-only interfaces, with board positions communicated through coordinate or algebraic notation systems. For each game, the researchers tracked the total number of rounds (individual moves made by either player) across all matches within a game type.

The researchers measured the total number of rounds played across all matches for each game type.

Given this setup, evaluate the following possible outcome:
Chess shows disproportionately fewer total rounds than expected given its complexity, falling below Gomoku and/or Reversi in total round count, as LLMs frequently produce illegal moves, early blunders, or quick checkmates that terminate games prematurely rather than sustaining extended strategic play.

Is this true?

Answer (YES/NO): NO